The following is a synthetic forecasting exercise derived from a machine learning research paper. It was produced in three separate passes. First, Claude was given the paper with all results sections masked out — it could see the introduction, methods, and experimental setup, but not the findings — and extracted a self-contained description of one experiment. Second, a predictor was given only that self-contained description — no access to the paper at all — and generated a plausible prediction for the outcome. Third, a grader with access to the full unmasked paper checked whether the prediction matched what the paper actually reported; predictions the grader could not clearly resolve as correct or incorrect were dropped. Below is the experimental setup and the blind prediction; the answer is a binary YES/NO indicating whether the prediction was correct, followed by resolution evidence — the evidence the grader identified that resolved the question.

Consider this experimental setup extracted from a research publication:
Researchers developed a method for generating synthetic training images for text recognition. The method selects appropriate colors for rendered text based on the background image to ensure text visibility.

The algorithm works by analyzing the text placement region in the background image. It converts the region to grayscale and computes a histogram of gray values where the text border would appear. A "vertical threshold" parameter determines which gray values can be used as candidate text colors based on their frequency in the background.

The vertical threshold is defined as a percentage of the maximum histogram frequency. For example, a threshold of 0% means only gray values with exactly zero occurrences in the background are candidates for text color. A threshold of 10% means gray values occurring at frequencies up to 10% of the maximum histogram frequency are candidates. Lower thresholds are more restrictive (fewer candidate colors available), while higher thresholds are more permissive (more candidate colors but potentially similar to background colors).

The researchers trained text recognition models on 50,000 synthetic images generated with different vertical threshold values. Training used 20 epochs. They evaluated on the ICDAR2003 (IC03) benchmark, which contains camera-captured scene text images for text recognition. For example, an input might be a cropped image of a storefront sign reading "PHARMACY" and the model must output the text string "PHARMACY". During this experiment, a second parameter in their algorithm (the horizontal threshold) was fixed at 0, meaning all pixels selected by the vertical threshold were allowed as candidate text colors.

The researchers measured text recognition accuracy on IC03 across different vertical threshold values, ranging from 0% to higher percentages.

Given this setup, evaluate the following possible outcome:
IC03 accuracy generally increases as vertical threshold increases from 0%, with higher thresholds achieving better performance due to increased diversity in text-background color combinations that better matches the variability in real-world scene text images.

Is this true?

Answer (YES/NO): NO